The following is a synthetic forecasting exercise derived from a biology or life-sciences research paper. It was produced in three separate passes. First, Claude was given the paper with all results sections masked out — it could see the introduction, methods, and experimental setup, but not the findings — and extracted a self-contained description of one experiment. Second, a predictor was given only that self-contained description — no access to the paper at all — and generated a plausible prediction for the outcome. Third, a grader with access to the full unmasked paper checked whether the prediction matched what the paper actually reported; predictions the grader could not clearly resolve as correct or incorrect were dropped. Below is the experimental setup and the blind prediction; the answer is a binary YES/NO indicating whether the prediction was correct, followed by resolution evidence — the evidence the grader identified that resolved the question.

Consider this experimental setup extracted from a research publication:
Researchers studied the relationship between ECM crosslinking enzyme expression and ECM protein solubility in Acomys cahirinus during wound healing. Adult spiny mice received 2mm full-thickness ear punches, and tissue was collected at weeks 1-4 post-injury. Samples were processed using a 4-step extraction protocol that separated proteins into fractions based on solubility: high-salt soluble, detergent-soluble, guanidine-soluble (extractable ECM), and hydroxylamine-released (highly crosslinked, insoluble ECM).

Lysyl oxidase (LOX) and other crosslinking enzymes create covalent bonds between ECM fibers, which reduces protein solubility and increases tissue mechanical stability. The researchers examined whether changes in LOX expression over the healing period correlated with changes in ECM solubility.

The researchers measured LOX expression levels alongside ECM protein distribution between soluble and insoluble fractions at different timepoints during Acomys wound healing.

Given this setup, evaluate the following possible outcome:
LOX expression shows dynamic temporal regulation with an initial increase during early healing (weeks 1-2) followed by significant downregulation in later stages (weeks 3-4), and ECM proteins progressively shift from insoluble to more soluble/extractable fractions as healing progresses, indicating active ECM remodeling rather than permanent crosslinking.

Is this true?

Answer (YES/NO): NO